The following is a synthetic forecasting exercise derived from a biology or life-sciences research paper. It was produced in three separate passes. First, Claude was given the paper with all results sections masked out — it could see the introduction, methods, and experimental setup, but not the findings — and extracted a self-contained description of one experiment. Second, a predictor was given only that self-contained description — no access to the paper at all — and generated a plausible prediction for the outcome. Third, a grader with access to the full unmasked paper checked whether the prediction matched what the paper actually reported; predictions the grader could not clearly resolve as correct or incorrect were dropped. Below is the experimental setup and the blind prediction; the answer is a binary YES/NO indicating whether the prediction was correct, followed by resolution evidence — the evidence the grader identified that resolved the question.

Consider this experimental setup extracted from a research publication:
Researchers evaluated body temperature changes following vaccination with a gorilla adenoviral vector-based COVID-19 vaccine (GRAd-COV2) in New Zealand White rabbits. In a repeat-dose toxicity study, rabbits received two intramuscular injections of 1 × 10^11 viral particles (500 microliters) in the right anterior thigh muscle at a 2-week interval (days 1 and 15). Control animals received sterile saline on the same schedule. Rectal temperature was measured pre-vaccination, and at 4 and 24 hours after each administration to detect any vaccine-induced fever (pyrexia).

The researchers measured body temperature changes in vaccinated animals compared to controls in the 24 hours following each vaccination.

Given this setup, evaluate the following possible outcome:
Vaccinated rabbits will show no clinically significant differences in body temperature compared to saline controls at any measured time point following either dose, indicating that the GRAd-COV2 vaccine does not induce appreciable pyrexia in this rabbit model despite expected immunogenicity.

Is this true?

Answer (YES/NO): NO